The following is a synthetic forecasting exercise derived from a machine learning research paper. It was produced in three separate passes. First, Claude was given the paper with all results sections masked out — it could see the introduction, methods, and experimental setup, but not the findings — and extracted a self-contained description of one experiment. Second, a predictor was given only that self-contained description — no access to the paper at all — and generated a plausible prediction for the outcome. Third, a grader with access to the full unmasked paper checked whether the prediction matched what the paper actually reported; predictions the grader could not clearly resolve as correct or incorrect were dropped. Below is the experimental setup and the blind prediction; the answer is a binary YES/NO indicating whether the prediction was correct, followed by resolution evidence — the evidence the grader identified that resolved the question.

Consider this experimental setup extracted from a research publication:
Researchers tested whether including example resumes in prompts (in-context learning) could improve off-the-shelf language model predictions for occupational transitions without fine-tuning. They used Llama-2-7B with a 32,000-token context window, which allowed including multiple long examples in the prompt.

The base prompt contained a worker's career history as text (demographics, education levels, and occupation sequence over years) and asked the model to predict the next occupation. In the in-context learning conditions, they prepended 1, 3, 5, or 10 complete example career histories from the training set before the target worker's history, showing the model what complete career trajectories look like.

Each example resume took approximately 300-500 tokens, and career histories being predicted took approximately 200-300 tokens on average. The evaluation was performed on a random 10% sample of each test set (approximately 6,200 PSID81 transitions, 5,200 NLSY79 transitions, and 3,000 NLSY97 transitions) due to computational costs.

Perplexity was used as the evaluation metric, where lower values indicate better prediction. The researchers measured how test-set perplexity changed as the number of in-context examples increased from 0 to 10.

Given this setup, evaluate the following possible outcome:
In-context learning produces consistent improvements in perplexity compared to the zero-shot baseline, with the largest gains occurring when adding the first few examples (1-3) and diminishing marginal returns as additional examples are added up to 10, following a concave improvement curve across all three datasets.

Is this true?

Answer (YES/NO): YES